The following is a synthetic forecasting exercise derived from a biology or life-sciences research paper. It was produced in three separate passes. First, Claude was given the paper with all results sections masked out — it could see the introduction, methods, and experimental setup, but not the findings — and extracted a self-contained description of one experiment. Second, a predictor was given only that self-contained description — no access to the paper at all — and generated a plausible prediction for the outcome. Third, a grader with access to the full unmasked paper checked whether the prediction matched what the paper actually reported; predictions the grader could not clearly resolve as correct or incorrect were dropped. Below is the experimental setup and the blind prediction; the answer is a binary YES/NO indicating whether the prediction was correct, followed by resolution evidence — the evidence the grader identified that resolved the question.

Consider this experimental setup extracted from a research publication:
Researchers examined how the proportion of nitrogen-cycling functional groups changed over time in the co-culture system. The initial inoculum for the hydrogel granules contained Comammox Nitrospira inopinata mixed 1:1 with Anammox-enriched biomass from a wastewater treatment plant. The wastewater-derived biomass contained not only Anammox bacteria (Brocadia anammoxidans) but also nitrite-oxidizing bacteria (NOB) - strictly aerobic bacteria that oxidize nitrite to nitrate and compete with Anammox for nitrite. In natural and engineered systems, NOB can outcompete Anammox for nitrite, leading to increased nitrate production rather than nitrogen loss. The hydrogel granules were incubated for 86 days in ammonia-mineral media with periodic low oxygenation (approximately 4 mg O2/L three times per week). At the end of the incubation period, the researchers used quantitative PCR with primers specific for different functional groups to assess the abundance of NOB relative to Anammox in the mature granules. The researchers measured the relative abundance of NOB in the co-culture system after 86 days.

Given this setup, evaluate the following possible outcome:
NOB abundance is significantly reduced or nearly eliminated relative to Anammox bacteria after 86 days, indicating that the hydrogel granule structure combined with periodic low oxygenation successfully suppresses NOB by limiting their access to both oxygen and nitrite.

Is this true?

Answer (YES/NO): YES